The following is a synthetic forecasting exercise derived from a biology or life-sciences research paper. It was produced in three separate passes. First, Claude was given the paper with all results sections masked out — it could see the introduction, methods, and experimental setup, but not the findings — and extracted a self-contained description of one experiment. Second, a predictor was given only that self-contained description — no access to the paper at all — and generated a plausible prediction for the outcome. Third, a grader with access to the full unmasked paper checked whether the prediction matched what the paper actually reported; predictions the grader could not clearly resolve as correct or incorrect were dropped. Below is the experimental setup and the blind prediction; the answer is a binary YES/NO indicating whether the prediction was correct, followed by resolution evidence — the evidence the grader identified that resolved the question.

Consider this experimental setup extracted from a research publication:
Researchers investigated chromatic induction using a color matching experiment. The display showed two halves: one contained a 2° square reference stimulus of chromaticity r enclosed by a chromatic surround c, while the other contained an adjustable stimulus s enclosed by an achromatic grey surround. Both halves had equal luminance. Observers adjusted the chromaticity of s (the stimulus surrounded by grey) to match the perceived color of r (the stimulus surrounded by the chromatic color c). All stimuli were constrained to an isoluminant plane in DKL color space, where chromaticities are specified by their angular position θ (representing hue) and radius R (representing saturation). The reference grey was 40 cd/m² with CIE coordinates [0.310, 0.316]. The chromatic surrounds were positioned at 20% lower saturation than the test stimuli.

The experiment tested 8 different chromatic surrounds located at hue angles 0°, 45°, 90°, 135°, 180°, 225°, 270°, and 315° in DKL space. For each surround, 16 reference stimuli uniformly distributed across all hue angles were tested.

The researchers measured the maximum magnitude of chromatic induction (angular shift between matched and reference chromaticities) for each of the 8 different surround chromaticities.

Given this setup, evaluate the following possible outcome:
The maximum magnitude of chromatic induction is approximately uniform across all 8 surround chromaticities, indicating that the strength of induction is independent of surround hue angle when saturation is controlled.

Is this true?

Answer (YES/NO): NO